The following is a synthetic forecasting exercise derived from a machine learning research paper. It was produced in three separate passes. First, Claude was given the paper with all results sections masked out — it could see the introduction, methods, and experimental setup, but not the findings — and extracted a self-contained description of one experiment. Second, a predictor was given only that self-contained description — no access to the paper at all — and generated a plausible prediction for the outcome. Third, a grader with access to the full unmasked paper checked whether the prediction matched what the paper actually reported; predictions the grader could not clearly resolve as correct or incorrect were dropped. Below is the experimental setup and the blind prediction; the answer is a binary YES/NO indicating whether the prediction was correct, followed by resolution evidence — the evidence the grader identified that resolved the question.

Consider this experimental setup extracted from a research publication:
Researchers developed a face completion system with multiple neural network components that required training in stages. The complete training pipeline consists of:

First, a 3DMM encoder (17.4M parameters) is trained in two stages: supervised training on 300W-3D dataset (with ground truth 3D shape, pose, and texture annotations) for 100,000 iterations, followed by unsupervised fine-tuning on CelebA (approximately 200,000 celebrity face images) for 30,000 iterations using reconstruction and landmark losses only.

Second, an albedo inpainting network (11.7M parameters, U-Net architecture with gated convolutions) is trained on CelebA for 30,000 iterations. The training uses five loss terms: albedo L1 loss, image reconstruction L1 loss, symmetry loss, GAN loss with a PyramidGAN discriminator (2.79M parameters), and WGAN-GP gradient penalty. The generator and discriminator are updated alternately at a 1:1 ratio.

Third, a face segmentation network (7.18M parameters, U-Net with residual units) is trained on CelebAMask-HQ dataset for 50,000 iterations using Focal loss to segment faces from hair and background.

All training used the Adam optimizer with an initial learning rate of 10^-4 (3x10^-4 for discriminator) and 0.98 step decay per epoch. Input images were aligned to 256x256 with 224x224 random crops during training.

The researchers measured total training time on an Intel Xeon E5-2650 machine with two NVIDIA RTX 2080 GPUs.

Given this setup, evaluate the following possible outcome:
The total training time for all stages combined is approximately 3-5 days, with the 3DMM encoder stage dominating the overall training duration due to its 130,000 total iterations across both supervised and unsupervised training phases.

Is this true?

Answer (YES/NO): NO